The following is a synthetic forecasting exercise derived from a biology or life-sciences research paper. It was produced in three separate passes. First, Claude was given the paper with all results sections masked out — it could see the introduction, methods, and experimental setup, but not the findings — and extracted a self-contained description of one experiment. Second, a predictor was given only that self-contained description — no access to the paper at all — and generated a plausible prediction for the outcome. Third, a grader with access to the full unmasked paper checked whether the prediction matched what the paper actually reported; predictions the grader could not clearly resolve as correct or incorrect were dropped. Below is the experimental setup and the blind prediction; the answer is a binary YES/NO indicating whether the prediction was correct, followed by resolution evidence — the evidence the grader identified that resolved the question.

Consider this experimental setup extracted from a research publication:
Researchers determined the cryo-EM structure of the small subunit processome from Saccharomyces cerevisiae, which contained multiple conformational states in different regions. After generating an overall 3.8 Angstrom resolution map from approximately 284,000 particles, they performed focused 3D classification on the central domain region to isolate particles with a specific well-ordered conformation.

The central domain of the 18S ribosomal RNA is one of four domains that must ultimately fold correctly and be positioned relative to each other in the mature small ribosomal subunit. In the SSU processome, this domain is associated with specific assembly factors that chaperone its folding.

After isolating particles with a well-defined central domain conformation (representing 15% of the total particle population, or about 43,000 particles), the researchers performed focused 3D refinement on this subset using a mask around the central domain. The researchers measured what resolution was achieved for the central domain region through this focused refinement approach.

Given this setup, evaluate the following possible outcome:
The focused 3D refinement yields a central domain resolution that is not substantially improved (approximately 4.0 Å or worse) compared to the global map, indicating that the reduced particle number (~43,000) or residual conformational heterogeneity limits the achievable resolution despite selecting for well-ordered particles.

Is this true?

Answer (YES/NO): YES